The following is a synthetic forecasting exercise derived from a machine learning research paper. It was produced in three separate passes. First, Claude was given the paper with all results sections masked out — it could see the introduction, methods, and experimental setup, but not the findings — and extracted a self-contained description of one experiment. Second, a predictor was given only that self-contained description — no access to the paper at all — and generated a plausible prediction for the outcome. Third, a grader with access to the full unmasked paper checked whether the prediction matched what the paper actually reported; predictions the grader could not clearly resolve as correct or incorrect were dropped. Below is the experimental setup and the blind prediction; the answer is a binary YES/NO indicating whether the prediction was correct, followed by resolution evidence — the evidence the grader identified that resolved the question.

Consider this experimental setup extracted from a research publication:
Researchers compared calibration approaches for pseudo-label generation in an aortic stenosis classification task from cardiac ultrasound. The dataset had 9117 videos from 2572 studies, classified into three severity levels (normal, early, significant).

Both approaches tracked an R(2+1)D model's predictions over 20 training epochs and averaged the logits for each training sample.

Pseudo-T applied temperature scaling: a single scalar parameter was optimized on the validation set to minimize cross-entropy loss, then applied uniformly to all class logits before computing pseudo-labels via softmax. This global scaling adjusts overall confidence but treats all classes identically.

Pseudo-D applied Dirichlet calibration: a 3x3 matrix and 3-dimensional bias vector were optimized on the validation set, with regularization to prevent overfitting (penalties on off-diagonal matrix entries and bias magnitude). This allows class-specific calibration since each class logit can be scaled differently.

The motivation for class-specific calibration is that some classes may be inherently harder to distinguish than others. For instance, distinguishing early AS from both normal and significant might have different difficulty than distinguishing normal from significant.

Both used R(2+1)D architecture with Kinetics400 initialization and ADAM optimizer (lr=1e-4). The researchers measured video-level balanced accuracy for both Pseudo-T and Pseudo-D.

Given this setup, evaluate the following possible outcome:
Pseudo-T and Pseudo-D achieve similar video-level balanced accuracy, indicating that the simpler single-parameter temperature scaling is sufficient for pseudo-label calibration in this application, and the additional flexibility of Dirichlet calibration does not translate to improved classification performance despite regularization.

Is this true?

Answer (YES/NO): NO